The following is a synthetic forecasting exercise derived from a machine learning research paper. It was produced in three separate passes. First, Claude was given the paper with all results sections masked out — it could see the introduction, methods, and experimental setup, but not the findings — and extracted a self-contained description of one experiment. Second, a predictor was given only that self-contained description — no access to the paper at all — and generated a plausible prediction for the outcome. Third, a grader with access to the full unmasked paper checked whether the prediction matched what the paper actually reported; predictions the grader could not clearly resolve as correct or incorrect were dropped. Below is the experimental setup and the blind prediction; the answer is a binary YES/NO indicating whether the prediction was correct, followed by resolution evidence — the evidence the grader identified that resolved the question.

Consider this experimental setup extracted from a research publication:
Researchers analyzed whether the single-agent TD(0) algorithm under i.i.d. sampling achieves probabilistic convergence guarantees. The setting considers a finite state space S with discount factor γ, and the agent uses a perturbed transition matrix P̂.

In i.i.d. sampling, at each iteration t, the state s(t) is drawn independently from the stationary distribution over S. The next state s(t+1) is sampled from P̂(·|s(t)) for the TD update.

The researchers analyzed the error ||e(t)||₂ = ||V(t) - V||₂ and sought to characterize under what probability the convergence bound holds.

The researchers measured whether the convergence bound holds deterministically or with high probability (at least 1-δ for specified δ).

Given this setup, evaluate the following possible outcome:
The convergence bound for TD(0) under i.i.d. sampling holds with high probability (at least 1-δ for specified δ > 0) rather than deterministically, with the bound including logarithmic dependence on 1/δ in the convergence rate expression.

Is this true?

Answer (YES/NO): YES